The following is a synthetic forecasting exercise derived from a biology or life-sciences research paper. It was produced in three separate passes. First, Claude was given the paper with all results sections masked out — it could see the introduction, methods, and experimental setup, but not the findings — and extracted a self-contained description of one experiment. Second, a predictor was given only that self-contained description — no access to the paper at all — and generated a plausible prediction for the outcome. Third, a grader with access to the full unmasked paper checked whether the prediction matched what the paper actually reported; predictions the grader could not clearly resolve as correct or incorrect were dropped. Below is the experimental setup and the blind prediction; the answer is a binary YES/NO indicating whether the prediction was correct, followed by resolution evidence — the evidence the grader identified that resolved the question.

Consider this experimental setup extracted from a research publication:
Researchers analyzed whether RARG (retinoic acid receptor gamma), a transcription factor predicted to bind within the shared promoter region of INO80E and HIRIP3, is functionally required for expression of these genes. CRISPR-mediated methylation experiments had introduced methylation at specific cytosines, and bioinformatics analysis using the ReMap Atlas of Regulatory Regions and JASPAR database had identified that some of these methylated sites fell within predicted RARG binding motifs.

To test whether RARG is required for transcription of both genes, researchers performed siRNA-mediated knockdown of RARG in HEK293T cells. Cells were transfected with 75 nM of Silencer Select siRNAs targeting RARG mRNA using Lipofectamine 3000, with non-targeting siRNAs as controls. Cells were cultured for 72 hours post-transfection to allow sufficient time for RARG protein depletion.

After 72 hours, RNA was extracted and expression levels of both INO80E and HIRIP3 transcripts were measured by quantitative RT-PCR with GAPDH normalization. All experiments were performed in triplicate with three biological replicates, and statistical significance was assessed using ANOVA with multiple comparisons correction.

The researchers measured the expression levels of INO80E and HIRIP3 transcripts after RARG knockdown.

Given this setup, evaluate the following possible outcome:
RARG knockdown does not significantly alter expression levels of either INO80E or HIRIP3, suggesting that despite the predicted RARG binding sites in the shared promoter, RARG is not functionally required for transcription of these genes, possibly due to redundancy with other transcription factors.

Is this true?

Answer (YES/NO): NO